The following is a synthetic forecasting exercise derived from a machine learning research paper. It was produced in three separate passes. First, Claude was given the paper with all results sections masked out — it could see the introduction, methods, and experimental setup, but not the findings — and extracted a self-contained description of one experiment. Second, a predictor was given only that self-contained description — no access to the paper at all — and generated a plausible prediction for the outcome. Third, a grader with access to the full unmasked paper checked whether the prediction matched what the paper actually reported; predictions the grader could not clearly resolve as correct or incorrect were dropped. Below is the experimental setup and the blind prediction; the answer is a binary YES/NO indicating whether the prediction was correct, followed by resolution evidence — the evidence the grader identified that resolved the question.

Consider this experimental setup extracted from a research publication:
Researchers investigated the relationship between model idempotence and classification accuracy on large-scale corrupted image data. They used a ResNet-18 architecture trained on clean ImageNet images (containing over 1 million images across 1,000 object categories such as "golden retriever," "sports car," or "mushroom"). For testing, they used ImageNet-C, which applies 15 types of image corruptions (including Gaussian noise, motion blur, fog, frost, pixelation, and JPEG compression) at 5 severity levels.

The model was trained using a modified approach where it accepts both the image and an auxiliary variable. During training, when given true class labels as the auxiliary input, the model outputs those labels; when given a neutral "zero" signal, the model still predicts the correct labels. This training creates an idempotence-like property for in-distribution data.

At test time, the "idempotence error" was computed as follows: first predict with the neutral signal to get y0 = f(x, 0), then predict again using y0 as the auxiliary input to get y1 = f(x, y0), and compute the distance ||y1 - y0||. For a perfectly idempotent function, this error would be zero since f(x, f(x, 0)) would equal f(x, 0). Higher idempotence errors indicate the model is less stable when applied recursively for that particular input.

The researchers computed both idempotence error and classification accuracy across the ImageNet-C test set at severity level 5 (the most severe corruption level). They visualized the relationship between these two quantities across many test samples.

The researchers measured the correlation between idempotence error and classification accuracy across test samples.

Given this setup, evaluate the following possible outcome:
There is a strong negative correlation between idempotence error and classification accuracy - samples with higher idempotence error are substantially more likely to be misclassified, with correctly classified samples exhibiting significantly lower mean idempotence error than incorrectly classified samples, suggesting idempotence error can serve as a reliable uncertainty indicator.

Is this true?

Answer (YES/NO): YES